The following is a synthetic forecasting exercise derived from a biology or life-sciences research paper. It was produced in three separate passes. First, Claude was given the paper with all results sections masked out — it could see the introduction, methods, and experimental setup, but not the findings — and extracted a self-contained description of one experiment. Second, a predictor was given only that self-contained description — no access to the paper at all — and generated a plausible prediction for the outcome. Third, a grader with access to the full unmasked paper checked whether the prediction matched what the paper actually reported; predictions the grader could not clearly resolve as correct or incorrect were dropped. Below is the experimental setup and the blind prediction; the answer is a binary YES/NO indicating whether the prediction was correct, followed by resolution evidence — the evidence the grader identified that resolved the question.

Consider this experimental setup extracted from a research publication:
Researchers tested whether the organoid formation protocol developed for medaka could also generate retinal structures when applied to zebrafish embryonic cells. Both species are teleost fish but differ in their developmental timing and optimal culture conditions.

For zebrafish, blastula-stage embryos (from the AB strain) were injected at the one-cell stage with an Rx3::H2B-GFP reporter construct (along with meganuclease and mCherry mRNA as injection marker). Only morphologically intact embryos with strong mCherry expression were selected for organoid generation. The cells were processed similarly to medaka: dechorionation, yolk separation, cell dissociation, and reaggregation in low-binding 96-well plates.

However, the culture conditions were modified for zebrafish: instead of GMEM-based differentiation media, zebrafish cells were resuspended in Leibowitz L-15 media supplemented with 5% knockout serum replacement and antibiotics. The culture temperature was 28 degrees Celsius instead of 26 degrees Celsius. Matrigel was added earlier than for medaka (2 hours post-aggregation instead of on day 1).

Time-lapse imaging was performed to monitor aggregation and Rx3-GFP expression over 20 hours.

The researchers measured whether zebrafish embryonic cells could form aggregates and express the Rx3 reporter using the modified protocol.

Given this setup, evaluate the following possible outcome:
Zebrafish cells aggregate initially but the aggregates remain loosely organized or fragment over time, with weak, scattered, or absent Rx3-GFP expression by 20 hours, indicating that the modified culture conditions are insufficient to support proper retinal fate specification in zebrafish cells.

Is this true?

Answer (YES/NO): NO